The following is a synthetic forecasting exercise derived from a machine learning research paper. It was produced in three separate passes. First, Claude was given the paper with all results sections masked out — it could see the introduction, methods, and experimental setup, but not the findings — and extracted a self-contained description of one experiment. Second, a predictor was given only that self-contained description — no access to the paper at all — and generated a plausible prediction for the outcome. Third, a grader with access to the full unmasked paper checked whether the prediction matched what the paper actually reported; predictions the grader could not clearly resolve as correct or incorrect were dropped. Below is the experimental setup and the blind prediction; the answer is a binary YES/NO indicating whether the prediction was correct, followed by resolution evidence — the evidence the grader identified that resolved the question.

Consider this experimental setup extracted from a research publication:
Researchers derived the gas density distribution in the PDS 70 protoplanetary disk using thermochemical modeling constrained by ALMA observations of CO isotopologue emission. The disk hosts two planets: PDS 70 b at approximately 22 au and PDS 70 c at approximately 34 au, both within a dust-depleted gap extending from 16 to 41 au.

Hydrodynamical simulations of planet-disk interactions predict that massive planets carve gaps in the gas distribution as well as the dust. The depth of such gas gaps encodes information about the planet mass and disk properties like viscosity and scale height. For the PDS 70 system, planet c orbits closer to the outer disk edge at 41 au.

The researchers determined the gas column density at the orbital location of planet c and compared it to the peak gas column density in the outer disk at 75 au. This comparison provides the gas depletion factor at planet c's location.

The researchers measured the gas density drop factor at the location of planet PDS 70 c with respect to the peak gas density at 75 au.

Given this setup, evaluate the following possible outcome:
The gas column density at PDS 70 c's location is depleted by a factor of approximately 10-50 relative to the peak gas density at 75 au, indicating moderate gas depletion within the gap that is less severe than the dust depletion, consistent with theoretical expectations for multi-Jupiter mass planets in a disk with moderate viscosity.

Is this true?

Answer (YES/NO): YES